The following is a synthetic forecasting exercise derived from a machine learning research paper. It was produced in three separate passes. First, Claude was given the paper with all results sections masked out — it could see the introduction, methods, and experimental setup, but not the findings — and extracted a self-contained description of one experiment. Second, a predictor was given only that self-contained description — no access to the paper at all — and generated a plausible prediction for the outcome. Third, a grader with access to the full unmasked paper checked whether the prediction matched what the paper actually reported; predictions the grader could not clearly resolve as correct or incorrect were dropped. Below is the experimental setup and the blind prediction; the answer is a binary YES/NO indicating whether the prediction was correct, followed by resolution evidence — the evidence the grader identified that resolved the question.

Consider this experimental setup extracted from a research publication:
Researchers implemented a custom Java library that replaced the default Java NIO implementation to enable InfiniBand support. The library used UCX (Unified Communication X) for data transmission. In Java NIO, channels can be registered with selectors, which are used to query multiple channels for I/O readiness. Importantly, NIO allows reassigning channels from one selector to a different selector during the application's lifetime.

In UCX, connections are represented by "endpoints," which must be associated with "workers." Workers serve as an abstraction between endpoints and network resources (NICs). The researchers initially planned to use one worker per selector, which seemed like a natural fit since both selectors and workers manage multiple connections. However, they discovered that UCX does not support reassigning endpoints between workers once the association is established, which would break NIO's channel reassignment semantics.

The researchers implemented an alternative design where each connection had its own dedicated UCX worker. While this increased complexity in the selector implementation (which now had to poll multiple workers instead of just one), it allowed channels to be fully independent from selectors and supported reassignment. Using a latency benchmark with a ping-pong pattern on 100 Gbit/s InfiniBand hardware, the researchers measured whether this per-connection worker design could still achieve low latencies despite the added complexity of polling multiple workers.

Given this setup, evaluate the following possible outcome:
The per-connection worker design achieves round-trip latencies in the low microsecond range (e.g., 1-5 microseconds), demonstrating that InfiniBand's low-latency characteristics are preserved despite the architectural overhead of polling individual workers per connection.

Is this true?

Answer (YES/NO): NO